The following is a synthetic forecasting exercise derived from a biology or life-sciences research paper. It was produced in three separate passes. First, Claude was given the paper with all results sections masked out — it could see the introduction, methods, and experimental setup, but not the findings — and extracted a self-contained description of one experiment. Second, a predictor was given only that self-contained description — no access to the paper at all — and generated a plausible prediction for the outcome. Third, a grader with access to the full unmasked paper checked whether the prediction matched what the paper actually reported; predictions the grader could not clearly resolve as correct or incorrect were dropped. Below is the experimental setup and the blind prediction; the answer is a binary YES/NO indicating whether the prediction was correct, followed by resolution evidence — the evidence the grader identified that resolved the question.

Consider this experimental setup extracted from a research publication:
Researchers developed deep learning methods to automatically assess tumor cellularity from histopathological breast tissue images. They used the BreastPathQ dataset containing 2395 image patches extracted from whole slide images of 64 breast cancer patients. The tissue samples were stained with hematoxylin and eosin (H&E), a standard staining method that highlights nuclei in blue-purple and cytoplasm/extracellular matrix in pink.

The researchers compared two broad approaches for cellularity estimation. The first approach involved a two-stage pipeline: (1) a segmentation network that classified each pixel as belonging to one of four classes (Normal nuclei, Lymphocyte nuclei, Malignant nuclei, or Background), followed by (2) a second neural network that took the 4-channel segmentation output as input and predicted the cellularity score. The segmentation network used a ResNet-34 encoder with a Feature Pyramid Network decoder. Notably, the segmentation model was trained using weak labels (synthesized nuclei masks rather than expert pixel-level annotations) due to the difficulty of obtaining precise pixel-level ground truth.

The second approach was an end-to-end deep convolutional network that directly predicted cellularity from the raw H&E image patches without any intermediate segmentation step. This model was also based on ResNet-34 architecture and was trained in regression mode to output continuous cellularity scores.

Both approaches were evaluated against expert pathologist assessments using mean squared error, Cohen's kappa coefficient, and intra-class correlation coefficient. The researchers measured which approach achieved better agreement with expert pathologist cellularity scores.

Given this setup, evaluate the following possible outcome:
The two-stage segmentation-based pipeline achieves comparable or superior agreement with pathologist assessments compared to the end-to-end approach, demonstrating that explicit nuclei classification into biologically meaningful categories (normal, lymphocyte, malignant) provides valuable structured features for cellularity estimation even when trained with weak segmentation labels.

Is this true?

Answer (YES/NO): NO